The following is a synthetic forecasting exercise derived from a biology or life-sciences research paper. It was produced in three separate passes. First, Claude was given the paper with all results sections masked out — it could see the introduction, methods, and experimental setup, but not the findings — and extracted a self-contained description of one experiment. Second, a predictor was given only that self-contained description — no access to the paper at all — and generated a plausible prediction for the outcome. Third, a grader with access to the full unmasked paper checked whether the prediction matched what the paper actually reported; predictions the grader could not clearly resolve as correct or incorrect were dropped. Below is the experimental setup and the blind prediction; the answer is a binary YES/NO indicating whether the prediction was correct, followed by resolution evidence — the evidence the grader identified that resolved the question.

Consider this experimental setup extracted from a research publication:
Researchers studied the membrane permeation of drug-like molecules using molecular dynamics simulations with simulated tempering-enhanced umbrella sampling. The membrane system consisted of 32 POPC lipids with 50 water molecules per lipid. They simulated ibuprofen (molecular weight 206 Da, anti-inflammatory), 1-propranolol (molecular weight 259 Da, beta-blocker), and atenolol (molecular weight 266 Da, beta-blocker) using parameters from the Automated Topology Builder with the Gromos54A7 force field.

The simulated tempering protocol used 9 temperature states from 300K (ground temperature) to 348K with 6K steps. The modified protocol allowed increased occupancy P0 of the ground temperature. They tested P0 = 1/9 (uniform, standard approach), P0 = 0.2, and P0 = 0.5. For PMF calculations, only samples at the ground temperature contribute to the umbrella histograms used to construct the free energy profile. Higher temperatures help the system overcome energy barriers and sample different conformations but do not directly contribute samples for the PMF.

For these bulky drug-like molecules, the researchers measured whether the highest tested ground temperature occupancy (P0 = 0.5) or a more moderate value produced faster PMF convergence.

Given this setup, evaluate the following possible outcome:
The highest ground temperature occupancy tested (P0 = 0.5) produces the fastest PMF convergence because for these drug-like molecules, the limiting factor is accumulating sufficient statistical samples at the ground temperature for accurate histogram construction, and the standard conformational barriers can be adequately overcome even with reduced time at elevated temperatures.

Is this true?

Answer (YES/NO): NO